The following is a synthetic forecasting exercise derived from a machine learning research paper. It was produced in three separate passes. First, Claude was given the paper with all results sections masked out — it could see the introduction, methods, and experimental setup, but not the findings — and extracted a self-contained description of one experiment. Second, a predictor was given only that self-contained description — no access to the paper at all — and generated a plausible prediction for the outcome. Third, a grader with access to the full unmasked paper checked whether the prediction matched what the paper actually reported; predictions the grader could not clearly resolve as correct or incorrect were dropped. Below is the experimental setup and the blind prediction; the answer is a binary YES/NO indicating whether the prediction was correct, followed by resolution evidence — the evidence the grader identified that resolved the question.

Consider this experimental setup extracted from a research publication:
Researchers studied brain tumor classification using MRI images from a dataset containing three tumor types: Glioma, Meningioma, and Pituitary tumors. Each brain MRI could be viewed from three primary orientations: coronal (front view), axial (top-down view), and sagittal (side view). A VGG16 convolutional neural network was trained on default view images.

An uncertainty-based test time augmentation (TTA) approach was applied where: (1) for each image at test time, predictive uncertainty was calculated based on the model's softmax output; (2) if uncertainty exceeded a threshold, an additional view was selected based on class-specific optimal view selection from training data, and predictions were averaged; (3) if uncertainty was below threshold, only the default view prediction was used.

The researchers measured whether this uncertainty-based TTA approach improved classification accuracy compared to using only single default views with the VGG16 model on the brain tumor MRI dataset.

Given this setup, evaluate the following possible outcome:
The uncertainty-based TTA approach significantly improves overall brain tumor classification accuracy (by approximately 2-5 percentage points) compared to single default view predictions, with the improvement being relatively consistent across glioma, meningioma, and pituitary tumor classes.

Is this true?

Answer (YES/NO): NO